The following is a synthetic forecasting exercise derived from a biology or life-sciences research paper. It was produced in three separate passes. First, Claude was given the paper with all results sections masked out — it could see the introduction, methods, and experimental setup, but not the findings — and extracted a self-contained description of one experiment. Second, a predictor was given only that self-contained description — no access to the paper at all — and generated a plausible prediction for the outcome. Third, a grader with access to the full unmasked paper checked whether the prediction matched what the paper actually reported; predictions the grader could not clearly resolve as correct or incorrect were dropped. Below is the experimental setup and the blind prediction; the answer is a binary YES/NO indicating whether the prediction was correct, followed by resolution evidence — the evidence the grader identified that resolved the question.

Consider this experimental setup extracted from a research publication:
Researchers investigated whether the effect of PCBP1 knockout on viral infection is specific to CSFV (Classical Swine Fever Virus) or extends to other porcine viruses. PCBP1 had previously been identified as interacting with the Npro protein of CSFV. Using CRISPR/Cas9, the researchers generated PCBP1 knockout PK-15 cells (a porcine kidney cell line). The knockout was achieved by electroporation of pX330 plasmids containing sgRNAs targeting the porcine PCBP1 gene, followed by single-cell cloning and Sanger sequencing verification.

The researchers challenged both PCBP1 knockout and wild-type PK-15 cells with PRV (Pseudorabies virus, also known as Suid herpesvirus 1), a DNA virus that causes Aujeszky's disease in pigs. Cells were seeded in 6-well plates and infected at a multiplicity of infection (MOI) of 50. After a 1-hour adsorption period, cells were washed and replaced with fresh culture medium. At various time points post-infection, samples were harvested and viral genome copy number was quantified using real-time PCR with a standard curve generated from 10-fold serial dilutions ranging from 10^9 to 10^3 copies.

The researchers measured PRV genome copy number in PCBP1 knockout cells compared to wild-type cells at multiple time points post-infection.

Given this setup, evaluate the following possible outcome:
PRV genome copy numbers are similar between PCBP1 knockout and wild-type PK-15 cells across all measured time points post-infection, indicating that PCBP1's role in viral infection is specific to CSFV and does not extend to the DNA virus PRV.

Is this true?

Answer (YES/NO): YES